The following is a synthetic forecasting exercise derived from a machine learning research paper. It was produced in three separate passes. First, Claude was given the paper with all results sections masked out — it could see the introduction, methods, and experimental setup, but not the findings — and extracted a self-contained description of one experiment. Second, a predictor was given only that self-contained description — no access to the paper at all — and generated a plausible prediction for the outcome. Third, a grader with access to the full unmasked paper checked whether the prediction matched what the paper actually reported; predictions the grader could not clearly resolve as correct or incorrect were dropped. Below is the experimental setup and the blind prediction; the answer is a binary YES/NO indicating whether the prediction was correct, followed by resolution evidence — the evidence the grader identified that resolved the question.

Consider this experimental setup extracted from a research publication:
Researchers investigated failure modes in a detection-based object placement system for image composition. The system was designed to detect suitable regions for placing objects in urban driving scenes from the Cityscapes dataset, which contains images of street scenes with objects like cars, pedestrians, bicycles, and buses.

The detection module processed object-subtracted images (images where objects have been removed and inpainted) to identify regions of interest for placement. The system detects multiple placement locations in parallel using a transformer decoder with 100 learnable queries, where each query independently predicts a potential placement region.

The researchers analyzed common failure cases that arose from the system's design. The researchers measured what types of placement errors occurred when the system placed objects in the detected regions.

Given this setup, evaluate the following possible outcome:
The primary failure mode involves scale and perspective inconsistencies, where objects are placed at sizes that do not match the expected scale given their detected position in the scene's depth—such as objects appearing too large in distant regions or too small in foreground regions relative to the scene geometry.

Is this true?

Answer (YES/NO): NO